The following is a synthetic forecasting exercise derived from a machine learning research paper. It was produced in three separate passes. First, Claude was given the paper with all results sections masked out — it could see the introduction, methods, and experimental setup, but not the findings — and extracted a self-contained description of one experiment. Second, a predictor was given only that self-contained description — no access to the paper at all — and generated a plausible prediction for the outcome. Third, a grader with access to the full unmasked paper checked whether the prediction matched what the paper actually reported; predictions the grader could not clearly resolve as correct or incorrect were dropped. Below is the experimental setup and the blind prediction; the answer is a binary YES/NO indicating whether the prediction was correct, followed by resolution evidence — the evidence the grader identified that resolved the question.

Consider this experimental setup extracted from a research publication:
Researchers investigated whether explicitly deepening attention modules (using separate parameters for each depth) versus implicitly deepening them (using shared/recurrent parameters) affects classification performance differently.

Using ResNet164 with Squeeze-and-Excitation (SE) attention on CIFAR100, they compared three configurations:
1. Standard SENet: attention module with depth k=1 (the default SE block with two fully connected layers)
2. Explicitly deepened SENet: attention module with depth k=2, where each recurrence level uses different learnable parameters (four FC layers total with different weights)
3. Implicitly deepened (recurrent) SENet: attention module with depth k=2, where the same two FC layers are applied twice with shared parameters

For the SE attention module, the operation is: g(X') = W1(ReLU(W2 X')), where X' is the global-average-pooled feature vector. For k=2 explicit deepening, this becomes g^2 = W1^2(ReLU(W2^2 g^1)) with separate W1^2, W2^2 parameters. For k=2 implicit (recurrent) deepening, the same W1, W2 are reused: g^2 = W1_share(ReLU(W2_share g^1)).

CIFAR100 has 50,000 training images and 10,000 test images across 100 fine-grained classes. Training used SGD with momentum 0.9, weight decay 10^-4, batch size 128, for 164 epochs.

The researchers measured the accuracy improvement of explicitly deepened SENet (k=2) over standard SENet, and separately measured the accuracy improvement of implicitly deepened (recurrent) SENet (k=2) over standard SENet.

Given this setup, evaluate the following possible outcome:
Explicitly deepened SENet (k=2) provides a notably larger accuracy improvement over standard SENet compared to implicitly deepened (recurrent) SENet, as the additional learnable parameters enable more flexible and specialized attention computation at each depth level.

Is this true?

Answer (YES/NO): YES